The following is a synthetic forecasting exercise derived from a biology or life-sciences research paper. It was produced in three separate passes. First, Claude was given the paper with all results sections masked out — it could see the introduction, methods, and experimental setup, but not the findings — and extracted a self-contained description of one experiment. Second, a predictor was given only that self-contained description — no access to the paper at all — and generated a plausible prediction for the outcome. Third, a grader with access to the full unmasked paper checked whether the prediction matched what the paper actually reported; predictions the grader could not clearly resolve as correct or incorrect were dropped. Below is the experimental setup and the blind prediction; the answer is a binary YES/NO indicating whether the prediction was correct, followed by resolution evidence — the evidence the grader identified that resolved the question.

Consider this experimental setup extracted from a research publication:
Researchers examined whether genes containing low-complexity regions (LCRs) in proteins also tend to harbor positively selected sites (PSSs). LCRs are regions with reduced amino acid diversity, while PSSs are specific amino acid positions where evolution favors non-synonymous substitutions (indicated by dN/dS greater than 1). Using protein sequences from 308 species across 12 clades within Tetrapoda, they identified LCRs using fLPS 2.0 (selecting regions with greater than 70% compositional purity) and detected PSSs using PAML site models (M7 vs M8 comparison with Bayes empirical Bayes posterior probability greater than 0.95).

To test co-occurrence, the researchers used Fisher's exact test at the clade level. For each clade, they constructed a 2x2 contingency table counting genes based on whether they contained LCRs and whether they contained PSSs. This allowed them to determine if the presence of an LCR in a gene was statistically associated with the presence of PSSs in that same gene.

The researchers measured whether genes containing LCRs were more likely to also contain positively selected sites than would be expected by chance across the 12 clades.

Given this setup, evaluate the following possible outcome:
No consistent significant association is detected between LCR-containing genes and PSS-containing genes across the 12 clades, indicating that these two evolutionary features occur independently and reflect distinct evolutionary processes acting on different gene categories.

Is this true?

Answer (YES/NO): NO